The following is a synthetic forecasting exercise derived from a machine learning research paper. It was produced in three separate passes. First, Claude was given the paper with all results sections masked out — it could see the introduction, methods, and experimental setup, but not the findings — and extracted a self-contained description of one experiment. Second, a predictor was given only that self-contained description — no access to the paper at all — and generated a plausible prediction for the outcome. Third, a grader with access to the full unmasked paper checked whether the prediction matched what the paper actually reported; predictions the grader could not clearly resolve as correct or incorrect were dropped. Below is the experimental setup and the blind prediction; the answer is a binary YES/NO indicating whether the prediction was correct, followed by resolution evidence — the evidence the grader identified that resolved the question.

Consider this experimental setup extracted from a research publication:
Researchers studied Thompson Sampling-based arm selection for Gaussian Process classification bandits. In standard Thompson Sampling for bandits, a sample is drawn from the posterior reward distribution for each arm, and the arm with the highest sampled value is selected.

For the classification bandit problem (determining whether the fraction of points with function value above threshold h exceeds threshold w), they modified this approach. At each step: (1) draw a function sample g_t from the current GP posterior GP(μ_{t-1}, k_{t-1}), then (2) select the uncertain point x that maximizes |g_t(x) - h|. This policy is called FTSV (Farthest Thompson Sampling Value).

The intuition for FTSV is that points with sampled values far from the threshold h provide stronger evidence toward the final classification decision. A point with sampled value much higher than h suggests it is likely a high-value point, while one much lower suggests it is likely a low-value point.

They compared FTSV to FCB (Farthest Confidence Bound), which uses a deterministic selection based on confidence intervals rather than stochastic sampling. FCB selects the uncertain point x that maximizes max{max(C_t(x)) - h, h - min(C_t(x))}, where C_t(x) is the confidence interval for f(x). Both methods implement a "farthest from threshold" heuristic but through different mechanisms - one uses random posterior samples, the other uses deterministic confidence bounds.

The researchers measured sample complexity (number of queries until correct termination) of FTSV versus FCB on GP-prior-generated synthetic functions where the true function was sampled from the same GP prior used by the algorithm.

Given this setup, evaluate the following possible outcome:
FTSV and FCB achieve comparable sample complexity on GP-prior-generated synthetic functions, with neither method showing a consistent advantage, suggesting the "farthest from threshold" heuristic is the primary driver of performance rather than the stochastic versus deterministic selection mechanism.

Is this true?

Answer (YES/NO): NO